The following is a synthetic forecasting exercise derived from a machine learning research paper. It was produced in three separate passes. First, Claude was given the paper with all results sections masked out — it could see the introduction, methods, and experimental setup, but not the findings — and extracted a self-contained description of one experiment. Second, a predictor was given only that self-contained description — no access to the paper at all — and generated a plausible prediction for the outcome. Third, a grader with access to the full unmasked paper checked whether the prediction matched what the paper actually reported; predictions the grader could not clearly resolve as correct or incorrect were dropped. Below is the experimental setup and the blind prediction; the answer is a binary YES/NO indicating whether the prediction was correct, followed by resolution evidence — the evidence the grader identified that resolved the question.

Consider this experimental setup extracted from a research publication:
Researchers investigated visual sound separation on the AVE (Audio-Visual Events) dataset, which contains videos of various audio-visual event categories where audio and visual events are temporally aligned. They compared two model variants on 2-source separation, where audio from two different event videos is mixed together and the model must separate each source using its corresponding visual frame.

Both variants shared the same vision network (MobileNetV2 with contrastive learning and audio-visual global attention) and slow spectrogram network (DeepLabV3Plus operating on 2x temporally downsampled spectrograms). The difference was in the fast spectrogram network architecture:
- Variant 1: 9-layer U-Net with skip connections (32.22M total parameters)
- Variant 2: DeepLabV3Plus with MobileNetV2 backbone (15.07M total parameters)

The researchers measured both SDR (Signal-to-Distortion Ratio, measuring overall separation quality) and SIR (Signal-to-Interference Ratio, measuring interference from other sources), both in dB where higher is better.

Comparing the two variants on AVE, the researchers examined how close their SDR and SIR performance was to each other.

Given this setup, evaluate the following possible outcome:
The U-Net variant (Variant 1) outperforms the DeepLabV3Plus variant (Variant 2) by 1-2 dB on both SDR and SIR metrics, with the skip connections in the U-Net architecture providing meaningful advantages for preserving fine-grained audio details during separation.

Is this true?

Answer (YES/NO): NO